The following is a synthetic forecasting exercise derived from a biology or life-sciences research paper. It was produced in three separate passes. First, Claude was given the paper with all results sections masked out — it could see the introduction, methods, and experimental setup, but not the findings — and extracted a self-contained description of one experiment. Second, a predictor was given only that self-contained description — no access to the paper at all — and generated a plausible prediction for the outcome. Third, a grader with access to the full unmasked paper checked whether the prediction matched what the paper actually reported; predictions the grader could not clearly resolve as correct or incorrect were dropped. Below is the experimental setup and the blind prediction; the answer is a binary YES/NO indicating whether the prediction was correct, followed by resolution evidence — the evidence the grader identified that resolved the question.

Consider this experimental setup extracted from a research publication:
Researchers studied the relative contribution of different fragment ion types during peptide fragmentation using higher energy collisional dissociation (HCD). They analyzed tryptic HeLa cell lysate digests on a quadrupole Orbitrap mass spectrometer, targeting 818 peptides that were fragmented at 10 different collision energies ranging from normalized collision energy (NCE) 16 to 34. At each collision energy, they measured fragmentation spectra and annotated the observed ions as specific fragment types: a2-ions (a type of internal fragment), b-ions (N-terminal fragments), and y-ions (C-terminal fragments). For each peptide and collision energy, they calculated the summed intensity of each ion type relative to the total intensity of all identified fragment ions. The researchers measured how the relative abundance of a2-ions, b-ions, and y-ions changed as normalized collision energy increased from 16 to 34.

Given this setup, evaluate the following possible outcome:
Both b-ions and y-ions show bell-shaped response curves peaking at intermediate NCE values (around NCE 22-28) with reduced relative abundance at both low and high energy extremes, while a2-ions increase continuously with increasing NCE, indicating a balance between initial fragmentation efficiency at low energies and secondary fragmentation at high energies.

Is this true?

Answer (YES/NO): NO